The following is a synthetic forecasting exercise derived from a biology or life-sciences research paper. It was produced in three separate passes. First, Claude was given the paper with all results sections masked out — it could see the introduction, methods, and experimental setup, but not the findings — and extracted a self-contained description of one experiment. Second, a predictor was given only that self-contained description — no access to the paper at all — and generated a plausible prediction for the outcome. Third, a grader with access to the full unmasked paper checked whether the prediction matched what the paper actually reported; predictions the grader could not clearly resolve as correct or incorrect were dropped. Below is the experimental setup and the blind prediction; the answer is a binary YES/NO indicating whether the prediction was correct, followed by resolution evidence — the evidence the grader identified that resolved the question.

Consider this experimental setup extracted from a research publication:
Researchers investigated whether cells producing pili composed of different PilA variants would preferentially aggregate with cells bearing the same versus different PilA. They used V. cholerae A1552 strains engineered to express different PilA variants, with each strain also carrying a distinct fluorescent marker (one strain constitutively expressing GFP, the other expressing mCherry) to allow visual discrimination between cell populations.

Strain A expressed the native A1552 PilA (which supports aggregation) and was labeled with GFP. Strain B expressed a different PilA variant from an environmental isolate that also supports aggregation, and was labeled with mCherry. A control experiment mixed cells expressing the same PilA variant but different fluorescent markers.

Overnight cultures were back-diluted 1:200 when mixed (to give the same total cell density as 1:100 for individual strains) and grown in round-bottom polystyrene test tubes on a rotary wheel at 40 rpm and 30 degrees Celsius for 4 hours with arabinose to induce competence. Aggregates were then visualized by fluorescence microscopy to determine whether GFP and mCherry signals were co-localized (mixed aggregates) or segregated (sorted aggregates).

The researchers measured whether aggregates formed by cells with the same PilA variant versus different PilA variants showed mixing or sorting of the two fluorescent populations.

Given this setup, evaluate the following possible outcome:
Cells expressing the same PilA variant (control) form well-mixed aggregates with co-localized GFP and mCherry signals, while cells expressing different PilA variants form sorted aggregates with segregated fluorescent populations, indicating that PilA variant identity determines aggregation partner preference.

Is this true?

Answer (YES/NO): YES